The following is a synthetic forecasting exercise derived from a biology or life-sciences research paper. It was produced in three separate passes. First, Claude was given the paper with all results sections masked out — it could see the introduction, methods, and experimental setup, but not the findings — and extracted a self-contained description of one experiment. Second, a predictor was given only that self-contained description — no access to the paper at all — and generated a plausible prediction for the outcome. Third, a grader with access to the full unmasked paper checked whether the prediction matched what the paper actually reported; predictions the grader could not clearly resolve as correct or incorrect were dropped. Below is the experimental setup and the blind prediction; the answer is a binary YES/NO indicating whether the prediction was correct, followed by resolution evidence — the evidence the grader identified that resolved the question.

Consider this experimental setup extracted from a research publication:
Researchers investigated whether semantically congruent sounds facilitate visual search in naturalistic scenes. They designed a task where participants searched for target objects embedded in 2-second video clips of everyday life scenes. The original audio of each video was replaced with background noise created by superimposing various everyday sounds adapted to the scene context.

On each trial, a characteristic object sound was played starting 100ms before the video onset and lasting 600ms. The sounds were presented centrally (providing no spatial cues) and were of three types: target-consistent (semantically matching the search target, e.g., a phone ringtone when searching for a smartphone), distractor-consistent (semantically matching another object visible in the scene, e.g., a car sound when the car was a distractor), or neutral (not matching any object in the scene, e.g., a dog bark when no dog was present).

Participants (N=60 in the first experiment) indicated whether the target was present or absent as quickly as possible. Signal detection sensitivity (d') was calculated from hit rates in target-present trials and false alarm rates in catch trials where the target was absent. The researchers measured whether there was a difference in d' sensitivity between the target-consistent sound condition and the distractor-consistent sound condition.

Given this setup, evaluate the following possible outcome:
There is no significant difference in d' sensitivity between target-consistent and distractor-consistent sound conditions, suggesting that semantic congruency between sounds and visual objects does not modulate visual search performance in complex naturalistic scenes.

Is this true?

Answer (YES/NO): YES